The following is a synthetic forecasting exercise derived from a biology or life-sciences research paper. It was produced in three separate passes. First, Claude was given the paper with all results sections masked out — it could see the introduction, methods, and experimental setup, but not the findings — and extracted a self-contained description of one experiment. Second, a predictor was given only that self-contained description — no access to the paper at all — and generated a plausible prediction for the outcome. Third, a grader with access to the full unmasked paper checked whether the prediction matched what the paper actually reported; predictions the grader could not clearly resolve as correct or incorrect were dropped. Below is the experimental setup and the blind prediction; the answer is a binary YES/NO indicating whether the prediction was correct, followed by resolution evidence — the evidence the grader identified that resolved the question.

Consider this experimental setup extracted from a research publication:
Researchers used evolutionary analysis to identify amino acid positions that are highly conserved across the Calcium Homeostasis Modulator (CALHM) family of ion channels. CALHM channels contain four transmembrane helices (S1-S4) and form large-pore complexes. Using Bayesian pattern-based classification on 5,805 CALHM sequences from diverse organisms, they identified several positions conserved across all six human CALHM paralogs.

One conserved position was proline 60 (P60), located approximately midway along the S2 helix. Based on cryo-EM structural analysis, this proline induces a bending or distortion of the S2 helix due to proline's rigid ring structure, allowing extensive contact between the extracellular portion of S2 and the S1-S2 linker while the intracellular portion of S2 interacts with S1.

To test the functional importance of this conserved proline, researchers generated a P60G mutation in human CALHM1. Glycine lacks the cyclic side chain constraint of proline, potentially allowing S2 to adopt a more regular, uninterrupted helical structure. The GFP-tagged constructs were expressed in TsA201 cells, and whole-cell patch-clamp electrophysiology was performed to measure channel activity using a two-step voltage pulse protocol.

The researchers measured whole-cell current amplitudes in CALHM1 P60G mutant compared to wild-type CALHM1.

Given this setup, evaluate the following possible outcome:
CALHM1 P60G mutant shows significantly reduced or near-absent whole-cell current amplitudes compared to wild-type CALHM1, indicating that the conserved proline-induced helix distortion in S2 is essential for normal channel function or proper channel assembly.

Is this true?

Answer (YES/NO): YES